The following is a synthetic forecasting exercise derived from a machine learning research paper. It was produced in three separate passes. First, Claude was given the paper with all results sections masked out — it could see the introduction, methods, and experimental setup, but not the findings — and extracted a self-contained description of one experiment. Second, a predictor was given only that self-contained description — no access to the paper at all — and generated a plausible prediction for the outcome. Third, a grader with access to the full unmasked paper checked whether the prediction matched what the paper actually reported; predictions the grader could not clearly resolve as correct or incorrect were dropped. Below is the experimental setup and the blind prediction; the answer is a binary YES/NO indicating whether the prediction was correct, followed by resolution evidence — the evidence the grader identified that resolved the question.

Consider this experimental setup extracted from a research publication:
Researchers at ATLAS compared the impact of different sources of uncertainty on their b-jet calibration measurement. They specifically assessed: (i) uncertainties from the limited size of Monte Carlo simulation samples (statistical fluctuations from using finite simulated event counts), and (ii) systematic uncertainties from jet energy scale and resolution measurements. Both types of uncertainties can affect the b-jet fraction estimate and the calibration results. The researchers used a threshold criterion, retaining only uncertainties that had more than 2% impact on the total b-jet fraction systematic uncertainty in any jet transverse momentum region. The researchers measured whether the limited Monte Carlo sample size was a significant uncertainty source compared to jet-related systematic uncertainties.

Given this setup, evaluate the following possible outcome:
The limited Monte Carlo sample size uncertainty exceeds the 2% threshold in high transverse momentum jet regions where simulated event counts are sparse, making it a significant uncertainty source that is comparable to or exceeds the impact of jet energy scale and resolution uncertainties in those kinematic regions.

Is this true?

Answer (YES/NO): NO